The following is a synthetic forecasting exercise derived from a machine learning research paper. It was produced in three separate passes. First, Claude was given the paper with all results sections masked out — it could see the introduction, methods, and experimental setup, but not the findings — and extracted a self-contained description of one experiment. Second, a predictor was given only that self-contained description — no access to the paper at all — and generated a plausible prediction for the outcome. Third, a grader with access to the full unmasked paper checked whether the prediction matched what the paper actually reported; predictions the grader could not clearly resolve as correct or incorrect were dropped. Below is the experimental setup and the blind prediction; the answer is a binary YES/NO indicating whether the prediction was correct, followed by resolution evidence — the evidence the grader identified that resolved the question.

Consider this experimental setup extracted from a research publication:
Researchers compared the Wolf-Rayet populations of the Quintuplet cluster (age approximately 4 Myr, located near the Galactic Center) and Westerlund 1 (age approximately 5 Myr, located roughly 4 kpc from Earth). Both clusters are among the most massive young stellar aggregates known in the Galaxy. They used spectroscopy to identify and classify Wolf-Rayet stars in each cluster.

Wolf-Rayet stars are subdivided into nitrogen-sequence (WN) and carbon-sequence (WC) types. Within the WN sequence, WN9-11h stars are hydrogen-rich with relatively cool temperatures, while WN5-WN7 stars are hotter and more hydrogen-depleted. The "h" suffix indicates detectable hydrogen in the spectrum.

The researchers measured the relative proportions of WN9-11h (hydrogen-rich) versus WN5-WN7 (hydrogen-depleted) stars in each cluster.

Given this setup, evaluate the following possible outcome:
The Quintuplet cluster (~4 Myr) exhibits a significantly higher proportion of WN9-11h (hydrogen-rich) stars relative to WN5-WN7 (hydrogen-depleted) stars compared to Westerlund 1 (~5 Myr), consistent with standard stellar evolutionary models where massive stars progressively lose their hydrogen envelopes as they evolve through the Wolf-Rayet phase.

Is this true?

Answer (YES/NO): YES